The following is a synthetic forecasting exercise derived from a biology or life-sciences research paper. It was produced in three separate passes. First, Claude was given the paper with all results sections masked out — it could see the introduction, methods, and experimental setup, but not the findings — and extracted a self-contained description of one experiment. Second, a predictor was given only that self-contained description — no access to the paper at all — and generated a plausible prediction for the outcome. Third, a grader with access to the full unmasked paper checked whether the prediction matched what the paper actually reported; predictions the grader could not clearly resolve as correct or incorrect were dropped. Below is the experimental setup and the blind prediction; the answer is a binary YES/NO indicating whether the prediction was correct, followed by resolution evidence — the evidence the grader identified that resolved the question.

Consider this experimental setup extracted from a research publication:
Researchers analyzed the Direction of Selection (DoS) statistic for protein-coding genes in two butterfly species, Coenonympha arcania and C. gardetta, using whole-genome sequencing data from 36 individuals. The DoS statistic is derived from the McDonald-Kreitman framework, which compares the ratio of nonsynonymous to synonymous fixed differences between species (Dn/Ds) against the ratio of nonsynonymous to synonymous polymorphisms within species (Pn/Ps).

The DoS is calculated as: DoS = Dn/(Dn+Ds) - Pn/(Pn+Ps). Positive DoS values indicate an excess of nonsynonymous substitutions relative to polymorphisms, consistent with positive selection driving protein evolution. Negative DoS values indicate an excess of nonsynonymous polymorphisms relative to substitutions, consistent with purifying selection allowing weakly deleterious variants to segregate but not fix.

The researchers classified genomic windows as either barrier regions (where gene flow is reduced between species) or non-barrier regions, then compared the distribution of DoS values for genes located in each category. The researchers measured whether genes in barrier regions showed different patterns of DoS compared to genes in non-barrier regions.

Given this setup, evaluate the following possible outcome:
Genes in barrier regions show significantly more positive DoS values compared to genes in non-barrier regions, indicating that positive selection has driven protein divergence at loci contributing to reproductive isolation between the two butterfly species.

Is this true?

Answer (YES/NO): NO